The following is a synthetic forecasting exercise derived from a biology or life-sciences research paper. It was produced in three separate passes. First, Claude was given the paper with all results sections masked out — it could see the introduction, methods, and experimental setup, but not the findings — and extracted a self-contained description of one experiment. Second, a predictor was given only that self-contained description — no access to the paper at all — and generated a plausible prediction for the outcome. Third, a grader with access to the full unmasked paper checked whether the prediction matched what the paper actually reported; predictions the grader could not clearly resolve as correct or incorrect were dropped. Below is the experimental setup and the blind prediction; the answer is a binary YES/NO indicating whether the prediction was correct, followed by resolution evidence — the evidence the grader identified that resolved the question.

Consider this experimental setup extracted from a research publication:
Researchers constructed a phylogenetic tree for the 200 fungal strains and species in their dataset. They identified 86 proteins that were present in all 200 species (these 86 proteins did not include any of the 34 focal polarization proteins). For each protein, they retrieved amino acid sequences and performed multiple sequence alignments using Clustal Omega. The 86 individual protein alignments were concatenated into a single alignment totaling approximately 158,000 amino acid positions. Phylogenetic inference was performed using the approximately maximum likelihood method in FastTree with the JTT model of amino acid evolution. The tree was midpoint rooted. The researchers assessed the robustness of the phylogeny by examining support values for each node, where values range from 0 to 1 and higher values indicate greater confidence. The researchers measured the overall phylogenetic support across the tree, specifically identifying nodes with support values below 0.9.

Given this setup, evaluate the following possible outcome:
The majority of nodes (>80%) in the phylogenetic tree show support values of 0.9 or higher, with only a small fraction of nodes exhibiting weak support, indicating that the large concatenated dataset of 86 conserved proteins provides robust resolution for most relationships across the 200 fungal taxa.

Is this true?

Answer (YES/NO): YES